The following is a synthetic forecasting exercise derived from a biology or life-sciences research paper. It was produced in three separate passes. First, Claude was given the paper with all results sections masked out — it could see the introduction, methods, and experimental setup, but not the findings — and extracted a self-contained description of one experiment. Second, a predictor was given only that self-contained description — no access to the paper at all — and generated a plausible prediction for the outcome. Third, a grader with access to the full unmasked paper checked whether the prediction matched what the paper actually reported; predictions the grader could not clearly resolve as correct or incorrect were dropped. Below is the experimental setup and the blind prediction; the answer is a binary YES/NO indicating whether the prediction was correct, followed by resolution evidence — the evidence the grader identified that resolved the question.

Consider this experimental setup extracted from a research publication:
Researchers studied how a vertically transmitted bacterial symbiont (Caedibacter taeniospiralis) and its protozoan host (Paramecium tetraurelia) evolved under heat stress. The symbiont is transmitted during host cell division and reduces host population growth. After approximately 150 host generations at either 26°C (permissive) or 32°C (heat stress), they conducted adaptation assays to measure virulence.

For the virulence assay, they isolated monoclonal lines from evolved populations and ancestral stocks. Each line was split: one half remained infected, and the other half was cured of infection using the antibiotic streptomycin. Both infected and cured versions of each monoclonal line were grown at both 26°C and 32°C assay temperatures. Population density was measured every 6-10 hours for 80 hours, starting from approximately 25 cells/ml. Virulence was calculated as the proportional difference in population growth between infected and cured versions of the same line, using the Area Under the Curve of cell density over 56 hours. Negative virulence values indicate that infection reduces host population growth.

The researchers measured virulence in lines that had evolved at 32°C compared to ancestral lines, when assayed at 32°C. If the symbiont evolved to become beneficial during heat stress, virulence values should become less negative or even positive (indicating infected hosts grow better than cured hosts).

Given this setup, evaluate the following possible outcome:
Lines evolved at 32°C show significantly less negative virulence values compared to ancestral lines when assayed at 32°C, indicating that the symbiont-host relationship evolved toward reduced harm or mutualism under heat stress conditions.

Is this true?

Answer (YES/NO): NO